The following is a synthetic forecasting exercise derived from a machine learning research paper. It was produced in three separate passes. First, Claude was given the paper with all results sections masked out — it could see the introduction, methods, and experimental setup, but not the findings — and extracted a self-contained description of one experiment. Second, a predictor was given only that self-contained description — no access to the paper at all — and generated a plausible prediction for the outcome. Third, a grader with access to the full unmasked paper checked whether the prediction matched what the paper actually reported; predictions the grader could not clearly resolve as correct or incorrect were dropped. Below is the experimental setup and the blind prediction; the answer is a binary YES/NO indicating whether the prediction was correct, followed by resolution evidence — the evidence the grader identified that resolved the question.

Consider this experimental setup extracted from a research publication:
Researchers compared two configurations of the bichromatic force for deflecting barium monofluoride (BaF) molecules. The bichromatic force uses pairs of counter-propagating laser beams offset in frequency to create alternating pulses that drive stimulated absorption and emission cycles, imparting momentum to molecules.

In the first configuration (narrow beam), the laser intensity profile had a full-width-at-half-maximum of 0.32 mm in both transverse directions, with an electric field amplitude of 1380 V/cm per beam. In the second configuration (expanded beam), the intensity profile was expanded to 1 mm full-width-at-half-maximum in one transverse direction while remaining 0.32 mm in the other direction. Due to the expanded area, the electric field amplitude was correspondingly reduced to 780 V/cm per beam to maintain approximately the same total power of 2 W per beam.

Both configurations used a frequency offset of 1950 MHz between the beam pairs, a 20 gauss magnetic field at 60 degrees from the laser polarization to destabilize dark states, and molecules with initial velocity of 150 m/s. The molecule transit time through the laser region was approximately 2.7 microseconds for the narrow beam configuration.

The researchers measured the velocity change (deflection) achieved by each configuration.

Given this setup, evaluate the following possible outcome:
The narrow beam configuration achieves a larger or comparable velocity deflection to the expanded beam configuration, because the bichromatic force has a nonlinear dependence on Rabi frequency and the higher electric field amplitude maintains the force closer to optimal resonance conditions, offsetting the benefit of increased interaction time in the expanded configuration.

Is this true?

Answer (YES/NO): YES